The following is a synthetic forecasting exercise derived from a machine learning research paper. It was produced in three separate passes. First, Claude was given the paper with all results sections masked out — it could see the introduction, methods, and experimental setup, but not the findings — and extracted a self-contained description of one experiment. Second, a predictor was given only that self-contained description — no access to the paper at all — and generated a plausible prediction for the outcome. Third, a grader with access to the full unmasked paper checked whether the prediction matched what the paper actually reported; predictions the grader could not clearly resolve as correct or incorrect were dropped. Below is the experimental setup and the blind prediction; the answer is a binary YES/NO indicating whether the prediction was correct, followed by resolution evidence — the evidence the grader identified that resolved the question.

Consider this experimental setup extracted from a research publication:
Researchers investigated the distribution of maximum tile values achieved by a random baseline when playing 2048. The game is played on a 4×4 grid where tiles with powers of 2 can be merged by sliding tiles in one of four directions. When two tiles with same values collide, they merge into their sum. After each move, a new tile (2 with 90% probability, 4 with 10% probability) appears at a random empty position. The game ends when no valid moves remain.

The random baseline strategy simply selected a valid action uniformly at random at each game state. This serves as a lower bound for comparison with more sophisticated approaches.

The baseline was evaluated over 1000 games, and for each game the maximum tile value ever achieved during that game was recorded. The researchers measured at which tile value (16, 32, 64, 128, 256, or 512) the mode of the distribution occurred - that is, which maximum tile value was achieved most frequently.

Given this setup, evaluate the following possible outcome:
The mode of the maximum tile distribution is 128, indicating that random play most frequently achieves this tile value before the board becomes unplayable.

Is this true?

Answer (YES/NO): YES